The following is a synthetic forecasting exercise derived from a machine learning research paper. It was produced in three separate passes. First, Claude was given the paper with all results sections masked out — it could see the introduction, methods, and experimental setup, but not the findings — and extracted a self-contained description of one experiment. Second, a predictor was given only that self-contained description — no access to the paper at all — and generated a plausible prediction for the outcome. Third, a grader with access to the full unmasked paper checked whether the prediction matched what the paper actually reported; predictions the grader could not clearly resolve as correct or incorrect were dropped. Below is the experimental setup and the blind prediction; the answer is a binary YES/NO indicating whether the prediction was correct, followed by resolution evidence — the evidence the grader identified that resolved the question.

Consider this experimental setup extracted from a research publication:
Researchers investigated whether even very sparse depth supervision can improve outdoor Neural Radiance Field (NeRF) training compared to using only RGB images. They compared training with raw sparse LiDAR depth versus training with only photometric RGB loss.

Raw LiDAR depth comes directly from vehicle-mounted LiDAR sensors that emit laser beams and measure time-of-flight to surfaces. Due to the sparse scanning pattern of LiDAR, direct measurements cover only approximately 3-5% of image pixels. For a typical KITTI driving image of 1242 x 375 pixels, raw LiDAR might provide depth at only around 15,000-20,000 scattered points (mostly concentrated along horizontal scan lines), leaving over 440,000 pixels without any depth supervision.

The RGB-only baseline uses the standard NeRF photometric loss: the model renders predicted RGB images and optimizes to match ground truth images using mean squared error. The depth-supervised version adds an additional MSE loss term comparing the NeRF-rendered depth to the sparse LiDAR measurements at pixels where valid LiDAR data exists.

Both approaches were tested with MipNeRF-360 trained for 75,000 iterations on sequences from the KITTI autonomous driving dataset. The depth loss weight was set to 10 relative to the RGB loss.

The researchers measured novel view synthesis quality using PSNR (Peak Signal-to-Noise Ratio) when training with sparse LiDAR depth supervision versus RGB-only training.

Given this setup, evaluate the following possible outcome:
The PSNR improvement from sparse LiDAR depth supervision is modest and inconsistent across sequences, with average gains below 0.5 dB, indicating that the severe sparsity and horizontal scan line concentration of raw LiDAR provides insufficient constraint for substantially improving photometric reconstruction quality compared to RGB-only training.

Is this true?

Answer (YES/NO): NO